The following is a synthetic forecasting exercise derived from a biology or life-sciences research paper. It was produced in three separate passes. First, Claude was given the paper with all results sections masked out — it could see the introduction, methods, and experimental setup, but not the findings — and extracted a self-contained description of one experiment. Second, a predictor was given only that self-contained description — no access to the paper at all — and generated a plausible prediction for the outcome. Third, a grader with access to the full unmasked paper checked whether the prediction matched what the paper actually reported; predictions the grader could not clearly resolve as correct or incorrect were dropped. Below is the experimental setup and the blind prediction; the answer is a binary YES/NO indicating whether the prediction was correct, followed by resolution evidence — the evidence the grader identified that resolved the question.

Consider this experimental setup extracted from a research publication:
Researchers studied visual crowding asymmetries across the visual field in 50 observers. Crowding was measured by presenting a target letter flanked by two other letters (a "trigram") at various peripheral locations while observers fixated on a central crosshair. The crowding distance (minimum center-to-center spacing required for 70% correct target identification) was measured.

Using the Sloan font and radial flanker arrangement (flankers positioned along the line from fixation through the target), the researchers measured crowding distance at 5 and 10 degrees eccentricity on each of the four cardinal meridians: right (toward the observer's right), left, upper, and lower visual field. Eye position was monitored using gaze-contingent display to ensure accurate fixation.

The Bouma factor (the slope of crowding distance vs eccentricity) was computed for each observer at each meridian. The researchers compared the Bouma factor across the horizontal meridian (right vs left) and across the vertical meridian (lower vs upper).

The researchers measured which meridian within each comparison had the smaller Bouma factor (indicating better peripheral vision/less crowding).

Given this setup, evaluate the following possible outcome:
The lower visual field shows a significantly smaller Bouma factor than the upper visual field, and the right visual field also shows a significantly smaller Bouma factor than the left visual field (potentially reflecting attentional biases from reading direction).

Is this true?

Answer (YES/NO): YES